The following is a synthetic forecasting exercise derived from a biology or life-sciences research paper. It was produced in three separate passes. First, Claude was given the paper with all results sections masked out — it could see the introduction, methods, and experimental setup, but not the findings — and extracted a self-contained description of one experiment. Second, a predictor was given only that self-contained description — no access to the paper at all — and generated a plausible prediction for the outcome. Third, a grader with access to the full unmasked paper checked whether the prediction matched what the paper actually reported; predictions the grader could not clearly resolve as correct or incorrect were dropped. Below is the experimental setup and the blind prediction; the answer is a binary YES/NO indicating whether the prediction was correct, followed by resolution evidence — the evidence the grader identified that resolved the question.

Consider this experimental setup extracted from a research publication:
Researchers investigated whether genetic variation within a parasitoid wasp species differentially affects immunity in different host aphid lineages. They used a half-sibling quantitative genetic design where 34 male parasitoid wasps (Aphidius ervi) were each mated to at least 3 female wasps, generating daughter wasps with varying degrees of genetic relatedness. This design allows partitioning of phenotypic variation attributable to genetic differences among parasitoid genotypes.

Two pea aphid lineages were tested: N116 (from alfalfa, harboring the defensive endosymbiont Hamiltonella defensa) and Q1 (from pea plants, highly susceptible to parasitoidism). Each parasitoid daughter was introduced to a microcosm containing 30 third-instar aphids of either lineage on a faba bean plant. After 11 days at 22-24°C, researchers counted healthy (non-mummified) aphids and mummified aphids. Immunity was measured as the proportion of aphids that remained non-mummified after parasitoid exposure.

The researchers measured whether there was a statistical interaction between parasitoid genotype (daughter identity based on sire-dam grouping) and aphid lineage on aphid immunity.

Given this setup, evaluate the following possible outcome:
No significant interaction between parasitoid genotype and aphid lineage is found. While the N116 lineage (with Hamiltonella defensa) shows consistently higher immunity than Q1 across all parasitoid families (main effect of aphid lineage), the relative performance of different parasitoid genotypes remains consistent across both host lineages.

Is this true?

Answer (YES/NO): NO